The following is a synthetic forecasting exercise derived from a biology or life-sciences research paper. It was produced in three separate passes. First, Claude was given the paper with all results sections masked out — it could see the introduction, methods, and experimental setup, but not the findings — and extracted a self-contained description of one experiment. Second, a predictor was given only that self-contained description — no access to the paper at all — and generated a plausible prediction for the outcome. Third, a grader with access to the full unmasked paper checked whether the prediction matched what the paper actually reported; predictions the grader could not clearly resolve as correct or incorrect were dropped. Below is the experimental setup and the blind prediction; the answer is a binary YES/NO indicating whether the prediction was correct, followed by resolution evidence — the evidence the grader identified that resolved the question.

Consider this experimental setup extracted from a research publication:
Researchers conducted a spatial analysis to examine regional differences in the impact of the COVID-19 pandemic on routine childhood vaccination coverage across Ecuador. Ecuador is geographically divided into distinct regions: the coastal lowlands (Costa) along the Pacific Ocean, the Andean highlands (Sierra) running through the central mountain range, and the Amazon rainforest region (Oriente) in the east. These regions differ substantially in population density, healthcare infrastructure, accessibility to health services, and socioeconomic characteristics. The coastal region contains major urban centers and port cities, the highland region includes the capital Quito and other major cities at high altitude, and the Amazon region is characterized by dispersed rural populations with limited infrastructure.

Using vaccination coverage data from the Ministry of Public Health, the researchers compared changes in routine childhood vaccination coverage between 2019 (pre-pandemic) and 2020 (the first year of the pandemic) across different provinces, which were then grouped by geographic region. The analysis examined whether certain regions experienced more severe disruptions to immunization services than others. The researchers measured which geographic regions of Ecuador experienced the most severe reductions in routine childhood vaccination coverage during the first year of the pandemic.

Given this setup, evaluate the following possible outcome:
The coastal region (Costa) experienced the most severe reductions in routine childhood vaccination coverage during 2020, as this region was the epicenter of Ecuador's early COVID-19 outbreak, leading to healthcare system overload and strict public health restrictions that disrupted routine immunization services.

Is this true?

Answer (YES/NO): NO